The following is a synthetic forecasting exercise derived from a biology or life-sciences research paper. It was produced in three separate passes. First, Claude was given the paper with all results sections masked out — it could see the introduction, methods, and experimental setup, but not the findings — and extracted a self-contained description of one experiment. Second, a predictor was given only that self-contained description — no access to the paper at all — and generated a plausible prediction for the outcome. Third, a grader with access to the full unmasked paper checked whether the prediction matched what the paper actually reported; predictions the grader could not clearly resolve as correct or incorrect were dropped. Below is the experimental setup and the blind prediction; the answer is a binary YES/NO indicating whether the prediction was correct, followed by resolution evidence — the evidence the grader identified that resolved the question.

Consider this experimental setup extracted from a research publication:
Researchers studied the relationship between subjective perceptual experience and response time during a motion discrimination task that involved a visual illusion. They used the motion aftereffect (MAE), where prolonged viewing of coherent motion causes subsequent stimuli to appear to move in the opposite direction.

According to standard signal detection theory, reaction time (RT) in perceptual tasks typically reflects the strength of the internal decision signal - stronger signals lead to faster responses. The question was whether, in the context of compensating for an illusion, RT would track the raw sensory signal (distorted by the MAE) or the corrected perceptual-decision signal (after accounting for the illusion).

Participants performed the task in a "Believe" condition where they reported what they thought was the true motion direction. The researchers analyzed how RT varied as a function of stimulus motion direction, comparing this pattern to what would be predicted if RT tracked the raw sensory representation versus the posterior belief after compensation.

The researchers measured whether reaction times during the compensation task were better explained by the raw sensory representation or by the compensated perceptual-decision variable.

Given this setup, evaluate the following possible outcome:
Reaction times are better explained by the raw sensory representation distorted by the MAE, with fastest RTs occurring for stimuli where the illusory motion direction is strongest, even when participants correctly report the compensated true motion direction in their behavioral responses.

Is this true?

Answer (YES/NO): NO